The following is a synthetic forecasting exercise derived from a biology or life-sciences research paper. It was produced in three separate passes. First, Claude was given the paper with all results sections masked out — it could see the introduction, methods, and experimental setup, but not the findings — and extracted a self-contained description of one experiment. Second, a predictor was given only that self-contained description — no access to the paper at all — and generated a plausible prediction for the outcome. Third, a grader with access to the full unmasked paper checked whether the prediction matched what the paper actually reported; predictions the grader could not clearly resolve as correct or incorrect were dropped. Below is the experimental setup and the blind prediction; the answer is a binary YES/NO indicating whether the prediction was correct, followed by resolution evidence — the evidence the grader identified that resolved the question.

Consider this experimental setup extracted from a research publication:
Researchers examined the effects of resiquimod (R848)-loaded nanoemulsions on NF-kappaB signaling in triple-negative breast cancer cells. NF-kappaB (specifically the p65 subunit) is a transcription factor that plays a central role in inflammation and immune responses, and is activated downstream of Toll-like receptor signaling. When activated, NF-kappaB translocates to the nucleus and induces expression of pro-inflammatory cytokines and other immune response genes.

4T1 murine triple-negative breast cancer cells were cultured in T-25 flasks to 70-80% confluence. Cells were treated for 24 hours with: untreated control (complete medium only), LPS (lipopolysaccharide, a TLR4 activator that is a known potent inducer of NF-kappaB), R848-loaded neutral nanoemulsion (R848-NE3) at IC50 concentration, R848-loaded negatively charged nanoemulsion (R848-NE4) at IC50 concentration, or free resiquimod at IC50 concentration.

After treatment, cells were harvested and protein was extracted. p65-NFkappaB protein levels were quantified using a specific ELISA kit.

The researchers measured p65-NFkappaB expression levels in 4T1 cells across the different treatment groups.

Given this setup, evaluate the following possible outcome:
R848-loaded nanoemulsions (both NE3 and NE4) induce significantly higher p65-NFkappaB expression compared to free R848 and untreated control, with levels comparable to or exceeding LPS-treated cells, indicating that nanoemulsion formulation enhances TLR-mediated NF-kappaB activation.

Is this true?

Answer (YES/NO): NO